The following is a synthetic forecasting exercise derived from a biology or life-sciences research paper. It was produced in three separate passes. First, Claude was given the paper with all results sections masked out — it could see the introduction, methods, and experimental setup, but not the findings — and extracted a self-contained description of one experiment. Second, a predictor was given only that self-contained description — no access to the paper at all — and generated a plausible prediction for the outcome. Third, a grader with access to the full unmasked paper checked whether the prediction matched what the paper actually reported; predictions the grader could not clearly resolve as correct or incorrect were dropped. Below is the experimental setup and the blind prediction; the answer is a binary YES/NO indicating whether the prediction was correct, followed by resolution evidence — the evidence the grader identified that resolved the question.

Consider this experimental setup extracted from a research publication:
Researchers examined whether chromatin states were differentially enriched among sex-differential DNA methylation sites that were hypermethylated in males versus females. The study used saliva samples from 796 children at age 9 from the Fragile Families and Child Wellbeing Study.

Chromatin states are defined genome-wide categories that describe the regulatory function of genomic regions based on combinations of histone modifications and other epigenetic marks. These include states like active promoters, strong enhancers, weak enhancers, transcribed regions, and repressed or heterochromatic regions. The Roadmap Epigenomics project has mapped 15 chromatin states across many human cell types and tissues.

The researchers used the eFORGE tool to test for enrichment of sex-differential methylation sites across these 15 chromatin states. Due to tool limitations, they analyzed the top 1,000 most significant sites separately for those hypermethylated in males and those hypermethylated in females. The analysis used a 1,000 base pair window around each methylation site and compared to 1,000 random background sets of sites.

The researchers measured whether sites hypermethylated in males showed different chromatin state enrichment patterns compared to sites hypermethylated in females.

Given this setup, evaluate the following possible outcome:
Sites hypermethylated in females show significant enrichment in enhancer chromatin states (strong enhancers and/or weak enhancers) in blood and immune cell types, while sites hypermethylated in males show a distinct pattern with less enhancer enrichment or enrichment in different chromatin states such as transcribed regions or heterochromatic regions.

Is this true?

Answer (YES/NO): NO